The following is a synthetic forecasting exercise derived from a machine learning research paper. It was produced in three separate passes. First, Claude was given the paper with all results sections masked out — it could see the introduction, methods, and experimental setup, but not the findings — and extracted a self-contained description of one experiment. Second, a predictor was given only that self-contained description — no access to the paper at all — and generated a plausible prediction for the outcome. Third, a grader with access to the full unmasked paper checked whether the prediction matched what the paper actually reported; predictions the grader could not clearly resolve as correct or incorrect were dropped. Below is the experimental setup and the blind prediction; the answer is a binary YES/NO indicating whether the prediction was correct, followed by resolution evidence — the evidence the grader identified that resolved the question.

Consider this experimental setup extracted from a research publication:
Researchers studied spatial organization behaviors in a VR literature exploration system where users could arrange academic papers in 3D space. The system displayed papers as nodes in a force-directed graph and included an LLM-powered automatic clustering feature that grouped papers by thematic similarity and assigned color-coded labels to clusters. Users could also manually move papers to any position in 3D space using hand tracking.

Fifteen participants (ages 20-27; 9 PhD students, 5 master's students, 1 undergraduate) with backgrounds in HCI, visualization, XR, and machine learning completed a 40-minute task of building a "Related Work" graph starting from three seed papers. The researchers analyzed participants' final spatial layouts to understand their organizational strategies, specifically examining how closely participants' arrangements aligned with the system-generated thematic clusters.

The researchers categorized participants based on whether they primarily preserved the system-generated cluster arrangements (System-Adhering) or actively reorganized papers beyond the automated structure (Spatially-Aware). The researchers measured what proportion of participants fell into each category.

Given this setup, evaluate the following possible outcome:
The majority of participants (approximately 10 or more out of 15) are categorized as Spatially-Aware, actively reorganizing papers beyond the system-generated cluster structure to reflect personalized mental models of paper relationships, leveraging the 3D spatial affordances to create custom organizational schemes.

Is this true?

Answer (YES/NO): NO